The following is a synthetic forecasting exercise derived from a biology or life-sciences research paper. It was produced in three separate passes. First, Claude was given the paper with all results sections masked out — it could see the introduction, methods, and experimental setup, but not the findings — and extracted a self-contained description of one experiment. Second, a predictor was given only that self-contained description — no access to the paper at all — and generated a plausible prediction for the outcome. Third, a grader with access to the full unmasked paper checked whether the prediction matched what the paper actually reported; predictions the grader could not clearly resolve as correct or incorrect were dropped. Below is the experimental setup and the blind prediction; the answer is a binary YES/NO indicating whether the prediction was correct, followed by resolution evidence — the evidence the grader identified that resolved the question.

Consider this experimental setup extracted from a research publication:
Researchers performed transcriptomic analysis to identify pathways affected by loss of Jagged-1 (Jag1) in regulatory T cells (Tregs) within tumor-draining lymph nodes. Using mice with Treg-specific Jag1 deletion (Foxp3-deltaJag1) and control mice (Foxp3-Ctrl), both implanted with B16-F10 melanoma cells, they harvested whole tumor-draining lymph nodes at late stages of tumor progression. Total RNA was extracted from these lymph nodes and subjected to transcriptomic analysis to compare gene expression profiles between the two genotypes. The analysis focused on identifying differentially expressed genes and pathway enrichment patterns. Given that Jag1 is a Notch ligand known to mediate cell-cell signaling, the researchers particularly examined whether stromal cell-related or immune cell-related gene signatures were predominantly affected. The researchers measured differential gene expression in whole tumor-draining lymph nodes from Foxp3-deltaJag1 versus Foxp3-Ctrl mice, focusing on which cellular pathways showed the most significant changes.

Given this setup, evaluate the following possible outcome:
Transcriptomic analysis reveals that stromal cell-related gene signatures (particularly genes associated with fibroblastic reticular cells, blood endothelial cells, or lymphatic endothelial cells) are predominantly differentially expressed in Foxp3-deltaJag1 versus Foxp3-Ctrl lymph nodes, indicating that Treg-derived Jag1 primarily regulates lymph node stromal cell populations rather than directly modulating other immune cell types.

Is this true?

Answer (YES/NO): YES